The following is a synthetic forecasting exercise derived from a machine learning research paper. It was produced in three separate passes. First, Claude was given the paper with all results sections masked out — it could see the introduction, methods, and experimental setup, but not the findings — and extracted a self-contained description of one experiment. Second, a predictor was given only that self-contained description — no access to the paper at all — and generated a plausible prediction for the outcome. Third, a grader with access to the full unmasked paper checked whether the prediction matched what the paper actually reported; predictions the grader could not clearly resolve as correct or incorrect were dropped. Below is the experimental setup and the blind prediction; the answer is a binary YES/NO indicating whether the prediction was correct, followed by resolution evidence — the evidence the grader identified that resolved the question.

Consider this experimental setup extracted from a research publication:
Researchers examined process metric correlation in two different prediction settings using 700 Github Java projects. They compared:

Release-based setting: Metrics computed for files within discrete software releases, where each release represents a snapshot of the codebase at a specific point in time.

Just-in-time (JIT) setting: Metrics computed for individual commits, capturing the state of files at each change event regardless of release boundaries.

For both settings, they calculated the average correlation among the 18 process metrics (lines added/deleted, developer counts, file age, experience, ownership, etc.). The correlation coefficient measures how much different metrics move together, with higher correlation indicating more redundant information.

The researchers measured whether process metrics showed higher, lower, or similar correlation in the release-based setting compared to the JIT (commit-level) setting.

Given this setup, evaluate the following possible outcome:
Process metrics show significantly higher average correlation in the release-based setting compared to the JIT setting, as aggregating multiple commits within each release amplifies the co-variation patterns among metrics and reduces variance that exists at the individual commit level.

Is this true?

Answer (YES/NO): NO